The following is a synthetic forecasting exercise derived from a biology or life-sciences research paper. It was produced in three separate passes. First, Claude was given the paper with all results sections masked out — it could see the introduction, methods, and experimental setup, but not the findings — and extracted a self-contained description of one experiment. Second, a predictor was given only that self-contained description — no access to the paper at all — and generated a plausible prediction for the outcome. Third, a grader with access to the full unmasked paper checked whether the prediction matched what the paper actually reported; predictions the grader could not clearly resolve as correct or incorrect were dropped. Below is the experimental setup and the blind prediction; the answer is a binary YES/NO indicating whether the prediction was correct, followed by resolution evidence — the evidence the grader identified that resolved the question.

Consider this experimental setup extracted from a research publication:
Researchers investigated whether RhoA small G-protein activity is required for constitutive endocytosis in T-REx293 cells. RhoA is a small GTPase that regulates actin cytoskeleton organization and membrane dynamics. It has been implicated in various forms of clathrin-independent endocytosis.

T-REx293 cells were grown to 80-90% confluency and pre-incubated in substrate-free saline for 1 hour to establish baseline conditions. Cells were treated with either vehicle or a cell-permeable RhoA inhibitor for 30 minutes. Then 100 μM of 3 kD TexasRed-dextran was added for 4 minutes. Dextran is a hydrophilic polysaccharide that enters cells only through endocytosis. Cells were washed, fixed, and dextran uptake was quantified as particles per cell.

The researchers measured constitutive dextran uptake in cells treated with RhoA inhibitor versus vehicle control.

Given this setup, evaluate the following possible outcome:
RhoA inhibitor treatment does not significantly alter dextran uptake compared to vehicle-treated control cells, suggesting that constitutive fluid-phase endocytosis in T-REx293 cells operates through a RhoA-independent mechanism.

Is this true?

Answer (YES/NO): NO